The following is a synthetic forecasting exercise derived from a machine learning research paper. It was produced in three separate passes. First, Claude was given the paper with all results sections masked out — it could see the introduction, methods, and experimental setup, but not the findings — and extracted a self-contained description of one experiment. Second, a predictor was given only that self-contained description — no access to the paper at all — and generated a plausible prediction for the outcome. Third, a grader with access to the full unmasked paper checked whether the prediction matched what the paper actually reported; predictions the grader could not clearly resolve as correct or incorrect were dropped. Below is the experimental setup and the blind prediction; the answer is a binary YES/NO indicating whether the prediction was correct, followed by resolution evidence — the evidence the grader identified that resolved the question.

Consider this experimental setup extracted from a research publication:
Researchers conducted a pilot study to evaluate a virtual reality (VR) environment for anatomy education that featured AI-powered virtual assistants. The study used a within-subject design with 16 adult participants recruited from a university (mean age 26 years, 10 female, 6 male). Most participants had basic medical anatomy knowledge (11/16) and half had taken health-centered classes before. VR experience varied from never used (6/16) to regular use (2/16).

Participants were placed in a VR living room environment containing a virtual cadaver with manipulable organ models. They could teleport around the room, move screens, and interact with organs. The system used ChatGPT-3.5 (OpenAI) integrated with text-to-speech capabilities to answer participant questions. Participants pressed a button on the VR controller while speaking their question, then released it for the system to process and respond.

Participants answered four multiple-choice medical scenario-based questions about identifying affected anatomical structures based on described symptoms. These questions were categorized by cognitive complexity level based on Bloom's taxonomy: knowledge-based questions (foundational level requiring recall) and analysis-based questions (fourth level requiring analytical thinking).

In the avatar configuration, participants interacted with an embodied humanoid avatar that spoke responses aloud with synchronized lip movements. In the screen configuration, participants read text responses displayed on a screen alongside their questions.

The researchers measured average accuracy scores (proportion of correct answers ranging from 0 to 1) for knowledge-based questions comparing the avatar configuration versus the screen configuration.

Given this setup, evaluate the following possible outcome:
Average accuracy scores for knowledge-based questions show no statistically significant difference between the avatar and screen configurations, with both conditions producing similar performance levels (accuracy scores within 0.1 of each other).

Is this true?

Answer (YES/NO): NO